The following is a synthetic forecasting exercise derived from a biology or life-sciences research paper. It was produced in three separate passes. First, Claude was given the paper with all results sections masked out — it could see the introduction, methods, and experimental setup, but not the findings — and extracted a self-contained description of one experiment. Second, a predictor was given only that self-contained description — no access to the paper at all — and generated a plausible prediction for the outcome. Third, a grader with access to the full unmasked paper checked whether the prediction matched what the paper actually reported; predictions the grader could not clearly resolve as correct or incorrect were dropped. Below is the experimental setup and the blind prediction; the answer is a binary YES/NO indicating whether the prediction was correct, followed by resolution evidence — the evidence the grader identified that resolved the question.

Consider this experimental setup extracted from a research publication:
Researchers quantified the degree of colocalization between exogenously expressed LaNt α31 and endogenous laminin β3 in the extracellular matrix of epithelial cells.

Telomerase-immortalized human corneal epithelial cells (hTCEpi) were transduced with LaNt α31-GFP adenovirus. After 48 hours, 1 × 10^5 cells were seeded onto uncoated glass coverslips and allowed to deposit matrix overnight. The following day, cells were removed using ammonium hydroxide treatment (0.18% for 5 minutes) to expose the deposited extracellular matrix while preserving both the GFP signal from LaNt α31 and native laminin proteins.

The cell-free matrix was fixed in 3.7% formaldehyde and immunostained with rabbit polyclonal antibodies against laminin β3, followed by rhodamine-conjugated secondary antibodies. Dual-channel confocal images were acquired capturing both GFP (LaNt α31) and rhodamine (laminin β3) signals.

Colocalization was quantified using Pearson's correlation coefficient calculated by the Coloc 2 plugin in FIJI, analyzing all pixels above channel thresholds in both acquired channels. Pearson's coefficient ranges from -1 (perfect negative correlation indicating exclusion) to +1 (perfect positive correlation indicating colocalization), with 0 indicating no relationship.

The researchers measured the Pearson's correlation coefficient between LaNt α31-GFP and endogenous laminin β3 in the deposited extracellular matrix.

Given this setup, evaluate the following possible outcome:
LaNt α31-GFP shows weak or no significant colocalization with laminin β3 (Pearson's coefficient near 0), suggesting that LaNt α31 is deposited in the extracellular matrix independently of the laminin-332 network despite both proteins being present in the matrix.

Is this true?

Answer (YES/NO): NO